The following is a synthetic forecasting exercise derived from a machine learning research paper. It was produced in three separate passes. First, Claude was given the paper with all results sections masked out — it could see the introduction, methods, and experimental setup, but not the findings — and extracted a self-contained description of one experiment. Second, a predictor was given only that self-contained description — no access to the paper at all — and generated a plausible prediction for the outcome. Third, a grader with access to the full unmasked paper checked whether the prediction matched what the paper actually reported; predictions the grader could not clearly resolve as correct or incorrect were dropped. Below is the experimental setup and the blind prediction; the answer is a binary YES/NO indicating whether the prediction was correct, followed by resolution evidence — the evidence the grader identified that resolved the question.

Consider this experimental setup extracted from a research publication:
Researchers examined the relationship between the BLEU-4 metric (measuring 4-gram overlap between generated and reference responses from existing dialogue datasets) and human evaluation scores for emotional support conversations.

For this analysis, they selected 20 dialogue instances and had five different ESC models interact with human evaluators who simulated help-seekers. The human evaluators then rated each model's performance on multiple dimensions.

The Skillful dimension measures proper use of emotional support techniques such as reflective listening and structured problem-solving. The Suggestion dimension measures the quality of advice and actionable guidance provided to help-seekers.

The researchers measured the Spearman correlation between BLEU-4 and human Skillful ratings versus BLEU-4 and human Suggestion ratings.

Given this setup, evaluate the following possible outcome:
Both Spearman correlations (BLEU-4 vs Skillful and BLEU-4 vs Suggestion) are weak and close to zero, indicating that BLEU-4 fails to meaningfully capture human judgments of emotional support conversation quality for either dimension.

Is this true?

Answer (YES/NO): NO